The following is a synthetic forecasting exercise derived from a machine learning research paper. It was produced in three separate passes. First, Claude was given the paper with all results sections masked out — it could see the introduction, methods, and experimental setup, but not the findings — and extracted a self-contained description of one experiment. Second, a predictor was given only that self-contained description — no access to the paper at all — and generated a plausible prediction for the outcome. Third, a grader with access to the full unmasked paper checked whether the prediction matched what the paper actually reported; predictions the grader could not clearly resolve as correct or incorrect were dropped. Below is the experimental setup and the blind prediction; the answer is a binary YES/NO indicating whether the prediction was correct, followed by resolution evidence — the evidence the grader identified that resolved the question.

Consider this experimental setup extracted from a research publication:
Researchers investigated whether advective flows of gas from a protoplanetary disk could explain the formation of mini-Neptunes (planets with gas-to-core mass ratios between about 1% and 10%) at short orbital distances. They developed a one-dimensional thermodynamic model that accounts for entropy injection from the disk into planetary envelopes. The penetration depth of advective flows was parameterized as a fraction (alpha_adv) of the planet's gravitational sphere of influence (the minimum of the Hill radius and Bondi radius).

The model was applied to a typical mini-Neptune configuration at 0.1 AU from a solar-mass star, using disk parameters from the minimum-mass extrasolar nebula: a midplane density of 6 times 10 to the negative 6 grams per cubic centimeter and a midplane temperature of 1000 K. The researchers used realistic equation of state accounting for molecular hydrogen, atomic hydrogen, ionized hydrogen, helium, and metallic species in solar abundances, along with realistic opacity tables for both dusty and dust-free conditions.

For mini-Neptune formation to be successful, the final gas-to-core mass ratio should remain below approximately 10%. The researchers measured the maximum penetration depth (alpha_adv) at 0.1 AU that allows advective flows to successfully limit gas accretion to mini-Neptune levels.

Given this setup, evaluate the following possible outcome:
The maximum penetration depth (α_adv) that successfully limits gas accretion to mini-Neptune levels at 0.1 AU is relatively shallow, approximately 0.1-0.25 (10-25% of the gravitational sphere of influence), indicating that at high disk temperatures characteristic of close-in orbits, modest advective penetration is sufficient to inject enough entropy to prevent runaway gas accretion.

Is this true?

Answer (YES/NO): NO